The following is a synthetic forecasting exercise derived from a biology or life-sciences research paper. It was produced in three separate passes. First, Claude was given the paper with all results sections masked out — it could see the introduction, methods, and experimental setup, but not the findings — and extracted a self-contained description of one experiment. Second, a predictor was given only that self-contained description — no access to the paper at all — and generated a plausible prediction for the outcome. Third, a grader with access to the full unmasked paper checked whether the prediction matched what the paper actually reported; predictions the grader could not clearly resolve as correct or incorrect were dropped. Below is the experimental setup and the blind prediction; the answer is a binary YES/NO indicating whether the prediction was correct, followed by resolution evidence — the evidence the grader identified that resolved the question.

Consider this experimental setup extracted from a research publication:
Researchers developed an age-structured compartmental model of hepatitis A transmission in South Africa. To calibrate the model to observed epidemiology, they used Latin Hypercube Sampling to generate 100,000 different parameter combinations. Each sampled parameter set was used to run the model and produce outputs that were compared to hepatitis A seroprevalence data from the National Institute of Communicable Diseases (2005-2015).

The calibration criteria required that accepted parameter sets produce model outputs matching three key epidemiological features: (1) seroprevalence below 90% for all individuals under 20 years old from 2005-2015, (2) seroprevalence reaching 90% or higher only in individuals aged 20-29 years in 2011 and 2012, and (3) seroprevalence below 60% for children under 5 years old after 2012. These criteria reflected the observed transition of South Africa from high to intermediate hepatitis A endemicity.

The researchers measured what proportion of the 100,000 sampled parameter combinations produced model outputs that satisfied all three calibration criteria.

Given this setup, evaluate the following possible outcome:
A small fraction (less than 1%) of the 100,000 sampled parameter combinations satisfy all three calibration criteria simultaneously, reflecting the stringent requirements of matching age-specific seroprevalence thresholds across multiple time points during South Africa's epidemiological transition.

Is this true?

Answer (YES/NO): NO